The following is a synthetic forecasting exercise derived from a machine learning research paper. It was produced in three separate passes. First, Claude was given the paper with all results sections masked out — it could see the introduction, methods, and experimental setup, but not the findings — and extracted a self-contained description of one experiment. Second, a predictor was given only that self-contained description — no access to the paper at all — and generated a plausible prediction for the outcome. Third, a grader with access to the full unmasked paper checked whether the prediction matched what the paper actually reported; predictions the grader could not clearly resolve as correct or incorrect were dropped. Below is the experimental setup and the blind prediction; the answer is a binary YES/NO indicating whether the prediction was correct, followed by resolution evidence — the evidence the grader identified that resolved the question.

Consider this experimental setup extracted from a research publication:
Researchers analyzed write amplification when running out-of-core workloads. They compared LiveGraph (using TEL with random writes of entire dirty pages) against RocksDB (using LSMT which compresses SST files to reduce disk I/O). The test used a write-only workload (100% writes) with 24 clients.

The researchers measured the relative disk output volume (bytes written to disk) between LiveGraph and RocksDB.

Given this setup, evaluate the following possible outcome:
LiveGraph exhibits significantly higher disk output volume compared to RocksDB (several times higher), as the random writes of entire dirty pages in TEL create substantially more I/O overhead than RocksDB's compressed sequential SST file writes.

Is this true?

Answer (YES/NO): YES